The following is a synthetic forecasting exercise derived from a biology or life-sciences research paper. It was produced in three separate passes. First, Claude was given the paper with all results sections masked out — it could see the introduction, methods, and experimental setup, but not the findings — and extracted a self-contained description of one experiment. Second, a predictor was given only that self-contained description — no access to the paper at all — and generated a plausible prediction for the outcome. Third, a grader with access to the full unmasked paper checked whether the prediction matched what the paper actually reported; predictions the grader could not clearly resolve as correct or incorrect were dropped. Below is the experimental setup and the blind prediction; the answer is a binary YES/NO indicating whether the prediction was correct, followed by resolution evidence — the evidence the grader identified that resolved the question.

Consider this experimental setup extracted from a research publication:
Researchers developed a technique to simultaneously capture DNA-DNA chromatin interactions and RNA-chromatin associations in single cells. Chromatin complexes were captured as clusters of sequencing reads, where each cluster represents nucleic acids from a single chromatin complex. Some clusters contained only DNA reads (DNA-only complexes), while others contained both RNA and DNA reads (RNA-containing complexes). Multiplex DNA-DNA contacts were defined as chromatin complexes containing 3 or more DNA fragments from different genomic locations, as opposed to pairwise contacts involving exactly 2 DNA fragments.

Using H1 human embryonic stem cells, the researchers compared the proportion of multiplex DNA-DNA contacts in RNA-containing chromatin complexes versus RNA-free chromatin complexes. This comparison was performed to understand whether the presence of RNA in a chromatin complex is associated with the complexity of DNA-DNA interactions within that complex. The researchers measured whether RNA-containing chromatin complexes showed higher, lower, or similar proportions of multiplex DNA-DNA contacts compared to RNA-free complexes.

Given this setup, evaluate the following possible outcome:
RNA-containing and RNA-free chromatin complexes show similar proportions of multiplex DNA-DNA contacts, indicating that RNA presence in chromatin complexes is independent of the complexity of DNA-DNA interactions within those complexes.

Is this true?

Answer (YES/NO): NO